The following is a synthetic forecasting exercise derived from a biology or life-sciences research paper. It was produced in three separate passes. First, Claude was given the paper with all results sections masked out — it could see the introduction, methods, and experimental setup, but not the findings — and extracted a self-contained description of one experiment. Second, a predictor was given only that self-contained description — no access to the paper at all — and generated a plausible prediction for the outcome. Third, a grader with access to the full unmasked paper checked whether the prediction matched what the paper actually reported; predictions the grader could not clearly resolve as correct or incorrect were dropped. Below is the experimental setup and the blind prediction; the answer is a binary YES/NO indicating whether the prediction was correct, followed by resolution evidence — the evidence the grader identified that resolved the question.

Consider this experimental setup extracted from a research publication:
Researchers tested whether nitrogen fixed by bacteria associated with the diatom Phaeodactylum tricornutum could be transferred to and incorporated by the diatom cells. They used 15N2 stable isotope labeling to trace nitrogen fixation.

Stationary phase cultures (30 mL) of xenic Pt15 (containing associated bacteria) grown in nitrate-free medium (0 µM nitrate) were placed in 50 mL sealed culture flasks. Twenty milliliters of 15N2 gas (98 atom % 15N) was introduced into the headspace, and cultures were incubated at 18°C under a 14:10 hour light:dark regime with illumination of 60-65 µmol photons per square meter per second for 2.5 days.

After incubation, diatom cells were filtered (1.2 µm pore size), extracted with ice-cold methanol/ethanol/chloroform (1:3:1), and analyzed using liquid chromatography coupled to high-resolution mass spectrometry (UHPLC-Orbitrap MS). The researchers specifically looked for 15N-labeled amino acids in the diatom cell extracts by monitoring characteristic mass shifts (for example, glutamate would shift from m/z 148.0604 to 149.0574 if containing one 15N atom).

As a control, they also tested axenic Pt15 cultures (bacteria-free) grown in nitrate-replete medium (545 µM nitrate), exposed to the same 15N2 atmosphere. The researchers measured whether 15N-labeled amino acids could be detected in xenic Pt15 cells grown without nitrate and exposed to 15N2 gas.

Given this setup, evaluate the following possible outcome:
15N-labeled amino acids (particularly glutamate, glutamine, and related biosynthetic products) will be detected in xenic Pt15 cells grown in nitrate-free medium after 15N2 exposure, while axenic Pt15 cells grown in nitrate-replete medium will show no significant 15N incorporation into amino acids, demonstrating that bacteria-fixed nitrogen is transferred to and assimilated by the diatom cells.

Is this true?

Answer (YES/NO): NO